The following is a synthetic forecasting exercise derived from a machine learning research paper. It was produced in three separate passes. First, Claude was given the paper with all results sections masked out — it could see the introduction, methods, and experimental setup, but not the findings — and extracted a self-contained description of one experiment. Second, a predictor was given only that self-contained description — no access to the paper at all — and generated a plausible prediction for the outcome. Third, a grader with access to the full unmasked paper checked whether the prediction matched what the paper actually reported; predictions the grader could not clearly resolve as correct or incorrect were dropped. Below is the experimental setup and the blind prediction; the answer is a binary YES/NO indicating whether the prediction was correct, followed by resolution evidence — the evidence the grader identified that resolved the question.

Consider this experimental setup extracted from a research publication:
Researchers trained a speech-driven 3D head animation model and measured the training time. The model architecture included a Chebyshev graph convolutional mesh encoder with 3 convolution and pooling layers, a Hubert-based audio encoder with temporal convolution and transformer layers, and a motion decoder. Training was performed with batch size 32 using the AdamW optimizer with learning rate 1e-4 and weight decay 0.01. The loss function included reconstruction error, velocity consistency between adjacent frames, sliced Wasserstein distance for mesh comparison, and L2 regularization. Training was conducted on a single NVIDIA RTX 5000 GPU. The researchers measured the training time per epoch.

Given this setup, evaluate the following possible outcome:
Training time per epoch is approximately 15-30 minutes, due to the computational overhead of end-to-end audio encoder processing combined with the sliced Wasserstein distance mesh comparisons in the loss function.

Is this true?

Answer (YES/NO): NO